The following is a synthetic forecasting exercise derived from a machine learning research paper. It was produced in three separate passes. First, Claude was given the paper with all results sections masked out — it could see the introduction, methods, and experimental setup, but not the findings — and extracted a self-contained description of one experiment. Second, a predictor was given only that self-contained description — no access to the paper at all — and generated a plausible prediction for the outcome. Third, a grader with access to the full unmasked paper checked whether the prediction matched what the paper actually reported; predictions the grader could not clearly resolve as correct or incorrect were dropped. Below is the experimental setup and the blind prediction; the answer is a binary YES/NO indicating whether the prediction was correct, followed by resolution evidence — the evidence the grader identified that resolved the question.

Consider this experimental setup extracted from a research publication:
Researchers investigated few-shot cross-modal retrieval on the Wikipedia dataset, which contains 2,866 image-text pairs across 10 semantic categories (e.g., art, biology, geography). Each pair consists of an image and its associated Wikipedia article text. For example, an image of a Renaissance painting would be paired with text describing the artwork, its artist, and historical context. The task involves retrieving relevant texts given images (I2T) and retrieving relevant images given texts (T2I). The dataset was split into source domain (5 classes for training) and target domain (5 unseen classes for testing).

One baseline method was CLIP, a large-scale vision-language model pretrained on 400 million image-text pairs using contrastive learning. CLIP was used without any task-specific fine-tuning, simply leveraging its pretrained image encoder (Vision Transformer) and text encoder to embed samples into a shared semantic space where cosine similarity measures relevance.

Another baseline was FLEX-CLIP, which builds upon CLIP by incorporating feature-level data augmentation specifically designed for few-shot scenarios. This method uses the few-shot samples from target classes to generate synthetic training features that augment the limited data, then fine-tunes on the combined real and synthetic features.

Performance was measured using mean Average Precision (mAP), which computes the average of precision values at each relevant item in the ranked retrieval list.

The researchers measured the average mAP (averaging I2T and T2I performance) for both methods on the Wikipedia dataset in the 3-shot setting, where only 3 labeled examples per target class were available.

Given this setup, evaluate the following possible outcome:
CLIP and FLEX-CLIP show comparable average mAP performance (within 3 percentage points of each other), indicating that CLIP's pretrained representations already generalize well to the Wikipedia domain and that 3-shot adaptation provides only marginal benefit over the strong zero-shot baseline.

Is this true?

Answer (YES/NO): NO